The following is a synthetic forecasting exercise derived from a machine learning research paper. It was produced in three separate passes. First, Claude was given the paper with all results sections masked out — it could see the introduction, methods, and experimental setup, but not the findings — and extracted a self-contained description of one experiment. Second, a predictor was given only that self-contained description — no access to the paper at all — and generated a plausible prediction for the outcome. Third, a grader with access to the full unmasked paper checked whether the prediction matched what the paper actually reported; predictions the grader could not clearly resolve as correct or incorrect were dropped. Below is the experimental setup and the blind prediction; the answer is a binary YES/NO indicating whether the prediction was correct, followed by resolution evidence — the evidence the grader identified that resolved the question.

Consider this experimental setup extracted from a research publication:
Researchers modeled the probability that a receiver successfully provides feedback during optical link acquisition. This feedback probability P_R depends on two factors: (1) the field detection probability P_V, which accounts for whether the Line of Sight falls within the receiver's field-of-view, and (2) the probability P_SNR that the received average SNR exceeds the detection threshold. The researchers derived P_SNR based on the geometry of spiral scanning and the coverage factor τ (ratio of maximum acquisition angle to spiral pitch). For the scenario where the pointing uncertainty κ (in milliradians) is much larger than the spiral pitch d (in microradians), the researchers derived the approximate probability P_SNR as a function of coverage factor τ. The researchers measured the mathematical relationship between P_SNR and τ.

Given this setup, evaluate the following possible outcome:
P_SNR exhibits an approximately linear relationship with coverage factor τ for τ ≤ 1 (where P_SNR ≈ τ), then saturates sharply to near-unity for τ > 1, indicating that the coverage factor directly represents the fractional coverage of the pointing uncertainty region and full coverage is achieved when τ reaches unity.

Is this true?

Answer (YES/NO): NO